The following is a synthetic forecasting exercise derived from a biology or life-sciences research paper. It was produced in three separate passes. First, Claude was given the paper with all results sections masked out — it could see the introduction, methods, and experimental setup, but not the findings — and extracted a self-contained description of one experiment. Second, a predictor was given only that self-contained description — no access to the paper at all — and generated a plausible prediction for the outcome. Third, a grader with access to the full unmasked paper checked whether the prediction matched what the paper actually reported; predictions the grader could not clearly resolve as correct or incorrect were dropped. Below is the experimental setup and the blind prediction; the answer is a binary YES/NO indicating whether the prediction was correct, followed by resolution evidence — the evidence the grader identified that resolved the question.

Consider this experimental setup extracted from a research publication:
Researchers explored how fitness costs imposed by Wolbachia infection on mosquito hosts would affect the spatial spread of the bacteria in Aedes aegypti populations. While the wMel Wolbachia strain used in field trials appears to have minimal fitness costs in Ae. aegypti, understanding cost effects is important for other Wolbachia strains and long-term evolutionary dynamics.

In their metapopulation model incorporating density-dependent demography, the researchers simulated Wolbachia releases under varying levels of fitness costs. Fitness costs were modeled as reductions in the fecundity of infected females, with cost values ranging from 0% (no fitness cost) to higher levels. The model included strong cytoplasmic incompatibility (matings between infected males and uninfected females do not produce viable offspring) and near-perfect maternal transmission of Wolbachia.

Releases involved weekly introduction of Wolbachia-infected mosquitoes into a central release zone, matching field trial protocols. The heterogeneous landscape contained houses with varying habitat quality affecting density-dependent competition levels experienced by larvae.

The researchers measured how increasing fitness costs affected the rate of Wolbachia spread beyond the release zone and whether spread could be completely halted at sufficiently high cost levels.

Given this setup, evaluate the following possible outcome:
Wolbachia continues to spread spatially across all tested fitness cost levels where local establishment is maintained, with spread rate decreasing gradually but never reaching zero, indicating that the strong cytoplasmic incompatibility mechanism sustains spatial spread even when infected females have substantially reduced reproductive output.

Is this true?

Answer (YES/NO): YES